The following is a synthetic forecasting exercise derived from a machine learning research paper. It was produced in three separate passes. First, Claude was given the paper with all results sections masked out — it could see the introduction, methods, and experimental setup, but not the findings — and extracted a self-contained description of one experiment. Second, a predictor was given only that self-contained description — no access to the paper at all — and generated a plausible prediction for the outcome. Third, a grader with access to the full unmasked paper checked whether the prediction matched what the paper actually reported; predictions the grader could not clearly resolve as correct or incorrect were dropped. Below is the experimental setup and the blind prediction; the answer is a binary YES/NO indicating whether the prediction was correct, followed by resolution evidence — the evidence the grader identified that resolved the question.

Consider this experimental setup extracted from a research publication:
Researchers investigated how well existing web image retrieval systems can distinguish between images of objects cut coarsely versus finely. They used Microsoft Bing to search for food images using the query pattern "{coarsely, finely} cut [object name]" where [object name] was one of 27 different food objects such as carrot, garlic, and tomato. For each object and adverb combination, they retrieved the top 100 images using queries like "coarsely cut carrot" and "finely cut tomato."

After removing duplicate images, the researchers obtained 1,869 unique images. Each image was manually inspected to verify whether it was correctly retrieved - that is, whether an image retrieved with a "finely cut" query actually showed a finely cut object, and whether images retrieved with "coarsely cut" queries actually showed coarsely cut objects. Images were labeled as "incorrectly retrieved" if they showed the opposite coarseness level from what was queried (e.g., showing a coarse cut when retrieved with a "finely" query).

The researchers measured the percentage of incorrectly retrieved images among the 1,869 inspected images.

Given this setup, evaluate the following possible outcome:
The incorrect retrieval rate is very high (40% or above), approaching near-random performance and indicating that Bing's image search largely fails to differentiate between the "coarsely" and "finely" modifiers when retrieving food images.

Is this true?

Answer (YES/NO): YES